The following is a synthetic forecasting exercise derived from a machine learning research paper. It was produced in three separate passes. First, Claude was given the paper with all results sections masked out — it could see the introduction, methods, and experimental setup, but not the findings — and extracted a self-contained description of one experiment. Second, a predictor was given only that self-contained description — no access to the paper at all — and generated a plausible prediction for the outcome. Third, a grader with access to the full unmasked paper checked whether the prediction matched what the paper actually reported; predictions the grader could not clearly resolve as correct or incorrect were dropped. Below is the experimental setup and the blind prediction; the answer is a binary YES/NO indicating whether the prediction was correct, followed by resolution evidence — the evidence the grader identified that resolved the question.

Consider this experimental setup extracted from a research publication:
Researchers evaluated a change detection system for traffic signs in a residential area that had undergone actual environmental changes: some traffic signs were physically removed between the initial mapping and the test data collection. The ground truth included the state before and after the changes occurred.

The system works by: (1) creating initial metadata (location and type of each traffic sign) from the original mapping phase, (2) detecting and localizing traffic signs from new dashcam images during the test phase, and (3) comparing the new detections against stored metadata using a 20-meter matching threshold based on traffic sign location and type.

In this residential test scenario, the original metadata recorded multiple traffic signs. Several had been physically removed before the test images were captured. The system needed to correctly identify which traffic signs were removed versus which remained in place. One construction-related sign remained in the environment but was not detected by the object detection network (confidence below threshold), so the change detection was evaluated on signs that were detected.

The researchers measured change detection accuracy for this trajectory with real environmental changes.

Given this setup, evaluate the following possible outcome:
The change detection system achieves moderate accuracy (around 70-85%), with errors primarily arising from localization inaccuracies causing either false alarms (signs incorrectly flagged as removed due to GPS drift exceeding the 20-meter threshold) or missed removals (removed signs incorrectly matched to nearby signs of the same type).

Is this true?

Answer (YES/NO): NO